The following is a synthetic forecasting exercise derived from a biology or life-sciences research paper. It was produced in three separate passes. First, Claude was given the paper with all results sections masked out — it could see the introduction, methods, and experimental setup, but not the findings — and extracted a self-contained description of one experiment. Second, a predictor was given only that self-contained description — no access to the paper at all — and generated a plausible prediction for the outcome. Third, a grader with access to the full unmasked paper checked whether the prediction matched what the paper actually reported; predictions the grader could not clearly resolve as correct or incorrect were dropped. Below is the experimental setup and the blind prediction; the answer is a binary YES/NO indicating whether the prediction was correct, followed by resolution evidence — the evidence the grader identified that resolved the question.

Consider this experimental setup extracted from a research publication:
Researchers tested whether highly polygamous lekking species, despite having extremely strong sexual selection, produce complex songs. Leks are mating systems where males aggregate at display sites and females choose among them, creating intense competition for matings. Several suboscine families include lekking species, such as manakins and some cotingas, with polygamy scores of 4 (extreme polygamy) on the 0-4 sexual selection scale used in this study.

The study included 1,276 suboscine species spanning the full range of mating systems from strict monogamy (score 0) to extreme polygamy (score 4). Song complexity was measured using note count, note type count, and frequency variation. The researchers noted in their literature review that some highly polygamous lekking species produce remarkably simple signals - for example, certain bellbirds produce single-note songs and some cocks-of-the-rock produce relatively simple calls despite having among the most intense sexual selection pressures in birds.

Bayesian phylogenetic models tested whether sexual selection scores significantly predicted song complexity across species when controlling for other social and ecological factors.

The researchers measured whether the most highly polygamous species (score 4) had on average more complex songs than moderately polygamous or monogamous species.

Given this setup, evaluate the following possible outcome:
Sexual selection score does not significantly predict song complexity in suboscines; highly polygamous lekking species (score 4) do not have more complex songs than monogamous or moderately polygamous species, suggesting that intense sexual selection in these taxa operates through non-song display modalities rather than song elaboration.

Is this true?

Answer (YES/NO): YES